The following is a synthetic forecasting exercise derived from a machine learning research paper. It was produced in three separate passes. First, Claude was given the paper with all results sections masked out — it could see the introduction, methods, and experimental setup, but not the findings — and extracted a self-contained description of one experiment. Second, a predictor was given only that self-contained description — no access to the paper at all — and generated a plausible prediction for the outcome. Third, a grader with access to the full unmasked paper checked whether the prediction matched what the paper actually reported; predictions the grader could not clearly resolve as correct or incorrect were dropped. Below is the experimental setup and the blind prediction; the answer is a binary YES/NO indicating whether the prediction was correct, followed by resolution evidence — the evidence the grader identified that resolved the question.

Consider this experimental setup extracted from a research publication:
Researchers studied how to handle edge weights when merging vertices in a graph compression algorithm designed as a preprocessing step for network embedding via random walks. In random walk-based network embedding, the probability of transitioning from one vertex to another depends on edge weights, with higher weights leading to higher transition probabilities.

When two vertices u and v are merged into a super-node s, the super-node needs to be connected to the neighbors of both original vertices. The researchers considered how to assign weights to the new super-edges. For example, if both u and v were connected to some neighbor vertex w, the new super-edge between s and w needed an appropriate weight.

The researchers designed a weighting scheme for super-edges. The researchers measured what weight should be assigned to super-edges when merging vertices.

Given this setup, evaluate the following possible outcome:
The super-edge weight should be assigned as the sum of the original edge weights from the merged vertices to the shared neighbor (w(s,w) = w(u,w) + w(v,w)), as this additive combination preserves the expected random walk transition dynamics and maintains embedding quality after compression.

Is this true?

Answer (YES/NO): YES